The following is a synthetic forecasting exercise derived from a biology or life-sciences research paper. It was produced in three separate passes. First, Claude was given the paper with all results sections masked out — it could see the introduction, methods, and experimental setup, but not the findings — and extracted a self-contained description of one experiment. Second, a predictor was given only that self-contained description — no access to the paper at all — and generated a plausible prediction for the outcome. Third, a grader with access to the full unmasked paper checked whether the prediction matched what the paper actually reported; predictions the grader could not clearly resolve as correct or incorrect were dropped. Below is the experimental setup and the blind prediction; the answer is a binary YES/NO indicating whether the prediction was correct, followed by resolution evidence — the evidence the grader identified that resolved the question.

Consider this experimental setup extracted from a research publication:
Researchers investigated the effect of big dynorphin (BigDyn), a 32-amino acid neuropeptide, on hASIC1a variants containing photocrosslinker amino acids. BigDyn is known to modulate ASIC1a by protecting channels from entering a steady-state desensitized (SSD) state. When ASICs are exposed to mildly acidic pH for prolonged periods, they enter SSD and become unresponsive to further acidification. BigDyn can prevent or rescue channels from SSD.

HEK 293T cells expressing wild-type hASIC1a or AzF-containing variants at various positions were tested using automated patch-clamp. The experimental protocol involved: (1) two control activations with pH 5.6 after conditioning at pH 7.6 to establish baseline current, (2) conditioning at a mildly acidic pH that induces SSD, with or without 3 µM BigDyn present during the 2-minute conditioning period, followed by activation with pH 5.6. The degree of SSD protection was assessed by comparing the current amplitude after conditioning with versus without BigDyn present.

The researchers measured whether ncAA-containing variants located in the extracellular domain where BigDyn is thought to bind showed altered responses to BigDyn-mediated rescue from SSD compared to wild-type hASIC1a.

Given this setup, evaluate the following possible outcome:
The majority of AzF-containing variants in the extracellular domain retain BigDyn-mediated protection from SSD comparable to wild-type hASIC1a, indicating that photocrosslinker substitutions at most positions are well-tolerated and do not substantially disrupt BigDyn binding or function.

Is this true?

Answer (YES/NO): NO